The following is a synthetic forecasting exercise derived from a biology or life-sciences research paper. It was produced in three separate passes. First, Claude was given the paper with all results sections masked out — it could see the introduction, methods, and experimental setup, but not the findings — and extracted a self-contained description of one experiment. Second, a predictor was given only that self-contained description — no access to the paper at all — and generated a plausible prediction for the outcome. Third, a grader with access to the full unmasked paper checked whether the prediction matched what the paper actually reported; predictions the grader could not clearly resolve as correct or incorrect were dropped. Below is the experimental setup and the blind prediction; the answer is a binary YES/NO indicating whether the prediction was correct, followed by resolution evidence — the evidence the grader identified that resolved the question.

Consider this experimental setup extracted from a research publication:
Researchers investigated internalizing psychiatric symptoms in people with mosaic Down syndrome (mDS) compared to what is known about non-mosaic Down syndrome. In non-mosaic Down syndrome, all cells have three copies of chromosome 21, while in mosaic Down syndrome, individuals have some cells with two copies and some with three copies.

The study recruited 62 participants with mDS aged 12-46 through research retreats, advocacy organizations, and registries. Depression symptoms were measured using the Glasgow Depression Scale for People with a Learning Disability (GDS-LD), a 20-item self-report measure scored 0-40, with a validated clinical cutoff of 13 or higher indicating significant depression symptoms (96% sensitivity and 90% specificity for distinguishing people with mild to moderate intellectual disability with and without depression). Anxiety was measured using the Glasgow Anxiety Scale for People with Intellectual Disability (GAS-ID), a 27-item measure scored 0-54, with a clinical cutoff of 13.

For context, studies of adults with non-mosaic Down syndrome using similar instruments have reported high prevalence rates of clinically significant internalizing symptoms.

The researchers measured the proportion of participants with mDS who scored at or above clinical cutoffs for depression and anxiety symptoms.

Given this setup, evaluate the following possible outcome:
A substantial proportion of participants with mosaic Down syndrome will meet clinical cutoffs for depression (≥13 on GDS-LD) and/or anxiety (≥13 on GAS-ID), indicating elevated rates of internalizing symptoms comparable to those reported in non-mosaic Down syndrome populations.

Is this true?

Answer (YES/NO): YES